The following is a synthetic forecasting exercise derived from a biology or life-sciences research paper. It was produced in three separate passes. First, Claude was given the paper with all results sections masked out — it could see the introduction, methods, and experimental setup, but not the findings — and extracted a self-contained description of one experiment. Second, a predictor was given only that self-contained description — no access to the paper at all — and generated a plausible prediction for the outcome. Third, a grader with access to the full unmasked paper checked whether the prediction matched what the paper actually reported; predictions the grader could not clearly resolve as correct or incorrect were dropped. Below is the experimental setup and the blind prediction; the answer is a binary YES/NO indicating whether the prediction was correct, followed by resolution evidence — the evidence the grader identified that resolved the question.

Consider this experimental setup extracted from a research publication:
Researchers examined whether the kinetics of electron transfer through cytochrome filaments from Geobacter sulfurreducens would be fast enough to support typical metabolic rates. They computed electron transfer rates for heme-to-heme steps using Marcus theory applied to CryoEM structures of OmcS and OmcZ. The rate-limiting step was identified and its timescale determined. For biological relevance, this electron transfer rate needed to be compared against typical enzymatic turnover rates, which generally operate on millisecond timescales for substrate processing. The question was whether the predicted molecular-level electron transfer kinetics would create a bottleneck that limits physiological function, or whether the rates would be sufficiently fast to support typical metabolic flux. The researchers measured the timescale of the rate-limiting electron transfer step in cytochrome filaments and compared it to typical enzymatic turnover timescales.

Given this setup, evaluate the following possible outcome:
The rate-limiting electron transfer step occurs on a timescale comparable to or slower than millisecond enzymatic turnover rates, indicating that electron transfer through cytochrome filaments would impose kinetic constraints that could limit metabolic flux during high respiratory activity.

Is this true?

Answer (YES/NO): NO